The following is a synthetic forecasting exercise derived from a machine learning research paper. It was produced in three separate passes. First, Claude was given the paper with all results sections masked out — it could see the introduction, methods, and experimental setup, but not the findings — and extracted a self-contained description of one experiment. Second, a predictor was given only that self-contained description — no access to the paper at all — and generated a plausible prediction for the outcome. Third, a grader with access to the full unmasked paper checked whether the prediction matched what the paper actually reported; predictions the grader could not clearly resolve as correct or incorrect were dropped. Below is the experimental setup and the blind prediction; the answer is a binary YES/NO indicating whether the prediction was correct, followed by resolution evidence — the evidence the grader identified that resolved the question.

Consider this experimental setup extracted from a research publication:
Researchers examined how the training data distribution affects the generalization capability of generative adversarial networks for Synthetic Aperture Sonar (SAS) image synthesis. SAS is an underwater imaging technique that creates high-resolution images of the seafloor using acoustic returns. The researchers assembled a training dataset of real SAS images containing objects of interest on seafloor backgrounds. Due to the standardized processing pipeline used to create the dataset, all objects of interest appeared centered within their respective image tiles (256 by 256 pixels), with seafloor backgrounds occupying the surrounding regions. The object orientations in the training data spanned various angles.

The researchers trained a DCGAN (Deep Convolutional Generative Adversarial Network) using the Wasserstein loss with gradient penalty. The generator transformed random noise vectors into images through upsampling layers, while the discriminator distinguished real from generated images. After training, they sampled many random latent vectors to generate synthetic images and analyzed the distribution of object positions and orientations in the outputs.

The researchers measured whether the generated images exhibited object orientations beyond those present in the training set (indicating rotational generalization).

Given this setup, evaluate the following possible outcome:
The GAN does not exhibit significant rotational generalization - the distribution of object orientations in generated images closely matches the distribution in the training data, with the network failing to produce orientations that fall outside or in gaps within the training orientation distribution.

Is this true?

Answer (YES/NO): YES